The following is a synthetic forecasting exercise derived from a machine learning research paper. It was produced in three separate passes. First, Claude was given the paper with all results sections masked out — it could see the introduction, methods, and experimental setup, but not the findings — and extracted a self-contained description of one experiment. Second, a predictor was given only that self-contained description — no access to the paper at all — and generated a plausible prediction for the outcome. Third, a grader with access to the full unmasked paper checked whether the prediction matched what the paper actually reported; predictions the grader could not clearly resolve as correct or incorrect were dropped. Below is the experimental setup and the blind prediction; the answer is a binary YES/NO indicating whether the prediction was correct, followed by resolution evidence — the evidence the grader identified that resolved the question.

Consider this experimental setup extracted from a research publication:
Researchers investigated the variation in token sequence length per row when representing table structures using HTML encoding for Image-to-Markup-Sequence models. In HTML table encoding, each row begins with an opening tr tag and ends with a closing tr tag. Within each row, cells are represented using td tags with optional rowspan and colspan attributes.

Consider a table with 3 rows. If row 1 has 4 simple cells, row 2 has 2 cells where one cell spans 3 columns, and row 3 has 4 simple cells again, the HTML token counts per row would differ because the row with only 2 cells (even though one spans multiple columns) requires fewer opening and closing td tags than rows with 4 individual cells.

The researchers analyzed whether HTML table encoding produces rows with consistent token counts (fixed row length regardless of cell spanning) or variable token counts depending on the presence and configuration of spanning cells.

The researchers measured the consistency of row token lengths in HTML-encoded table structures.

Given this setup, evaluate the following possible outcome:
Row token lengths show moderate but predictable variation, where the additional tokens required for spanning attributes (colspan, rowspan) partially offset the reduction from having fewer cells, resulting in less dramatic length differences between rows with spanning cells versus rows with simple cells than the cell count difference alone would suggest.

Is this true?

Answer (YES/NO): NO